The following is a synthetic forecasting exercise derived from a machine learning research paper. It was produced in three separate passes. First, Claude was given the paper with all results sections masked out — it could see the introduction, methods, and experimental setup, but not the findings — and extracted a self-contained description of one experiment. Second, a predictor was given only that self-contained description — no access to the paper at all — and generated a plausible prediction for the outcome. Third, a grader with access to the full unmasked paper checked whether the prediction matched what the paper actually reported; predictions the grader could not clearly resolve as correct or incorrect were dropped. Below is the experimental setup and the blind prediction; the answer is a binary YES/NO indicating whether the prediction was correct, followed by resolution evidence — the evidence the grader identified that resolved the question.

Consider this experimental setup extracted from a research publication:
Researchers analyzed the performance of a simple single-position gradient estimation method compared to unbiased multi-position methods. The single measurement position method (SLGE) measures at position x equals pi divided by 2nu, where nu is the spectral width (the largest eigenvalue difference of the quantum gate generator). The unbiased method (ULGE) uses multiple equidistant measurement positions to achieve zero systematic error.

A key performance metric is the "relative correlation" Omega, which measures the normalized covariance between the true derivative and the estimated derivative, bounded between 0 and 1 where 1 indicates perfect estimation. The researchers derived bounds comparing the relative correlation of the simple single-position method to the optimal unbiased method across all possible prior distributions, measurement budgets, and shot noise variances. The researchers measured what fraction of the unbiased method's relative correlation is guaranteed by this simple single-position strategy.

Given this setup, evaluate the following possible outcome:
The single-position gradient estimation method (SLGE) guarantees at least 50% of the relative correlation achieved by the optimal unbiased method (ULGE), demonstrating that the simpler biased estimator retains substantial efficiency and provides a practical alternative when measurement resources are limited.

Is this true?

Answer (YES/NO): YES